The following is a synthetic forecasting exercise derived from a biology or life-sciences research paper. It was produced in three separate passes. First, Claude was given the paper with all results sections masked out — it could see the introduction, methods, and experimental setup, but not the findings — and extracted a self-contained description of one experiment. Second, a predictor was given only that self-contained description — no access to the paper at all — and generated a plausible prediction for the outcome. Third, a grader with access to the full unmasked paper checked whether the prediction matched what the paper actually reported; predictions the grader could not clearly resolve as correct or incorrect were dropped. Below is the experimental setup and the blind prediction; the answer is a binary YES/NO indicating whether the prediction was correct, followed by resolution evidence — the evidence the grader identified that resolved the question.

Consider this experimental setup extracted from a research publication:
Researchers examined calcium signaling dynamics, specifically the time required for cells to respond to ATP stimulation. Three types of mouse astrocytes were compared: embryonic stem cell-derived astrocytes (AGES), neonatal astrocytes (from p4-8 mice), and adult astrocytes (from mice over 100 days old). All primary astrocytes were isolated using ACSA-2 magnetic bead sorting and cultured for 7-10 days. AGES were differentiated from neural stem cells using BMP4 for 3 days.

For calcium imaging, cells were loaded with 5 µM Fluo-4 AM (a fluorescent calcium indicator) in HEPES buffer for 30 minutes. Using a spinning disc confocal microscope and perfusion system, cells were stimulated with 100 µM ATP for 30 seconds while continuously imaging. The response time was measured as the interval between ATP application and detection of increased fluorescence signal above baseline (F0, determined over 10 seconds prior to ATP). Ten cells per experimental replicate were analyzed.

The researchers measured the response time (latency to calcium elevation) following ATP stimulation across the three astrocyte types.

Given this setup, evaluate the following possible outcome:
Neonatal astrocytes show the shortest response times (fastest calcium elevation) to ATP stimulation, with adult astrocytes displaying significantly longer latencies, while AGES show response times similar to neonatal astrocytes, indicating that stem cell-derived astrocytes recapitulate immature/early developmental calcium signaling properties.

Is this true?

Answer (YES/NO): NO